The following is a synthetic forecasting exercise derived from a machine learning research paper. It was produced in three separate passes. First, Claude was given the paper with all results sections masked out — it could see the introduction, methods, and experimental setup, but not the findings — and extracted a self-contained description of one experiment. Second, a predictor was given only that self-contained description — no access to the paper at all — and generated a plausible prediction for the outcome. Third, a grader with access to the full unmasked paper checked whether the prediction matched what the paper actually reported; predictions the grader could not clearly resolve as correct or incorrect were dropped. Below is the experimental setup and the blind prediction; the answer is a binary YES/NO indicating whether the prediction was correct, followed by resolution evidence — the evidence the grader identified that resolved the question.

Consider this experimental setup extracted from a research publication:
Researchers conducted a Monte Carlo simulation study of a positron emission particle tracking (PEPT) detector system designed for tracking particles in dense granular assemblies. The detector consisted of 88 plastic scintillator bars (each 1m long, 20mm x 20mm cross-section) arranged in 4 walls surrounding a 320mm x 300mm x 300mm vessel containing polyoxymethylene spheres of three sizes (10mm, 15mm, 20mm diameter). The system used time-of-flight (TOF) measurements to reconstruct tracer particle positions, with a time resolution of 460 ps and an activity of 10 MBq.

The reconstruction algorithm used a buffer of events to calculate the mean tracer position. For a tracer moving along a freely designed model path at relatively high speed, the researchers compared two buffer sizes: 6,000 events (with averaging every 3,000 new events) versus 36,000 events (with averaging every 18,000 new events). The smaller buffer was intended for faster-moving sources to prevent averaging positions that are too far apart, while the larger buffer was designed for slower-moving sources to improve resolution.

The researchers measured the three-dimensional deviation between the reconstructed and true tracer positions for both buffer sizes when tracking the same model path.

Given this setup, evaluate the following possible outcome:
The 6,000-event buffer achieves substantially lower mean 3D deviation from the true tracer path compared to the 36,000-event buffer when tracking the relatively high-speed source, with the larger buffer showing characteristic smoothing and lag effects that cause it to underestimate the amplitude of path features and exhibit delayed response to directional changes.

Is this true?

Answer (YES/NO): NO